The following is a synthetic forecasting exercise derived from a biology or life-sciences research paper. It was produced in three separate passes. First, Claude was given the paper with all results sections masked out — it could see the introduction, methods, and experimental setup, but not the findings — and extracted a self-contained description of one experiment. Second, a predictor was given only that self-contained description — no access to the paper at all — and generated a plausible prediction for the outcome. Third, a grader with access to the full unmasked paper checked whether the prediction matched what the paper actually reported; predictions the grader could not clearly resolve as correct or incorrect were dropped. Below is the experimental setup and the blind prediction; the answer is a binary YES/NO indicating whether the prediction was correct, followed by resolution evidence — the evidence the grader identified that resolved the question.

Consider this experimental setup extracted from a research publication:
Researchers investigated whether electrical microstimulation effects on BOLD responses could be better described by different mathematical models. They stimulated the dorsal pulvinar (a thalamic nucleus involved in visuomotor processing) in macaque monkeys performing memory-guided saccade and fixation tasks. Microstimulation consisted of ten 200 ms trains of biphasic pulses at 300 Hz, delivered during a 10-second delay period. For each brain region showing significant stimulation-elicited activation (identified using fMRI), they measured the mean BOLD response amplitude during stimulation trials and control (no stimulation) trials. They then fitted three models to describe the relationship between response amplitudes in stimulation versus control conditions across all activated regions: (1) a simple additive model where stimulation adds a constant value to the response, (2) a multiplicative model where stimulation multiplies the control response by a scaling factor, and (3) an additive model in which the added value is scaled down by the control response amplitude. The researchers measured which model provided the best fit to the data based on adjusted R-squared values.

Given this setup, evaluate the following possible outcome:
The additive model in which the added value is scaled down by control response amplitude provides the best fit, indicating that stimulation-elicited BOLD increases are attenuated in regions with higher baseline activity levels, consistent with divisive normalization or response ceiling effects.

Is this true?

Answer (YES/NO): YES